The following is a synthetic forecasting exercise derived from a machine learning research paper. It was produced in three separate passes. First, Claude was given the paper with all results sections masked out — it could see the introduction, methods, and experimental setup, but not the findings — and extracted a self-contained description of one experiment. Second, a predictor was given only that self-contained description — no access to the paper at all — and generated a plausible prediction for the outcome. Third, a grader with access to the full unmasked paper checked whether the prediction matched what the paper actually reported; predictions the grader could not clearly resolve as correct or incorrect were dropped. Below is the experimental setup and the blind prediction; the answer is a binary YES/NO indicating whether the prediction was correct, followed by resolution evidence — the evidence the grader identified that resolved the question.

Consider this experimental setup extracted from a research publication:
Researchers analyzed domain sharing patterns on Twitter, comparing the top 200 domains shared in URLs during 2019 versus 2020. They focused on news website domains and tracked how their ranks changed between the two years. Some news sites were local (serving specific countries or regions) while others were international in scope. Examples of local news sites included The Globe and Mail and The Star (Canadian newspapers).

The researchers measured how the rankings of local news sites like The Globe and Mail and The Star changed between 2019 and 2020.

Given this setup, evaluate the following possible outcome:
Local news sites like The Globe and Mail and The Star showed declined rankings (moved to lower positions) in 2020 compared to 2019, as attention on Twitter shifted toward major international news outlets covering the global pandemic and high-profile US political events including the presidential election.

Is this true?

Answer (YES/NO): YES